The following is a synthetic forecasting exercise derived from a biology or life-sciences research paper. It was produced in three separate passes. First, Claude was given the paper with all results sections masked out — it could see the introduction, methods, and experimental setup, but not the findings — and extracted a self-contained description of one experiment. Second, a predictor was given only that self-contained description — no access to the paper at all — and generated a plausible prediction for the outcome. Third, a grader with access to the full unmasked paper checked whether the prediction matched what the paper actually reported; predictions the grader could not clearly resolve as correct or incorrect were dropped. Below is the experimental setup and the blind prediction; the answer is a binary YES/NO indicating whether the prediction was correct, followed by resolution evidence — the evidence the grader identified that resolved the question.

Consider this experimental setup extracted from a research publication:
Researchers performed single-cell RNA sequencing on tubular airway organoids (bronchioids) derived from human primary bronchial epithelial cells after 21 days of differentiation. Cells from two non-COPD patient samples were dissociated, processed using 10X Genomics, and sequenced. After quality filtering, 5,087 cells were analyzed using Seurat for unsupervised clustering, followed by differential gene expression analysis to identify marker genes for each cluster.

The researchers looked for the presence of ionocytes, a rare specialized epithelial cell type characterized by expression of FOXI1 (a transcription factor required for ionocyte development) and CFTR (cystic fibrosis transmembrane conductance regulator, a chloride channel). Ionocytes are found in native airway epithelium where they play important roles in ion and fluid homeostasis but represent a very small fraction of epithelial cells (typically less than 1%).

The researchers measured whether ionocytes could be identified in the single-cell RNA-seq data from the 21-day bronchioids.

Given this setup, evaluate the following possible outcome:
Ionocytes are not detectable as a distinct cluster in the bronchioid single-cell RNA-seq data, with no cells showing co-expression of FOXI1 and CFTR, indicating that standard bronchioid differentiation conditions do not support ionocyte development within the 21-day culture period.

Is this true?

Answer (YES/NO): NO